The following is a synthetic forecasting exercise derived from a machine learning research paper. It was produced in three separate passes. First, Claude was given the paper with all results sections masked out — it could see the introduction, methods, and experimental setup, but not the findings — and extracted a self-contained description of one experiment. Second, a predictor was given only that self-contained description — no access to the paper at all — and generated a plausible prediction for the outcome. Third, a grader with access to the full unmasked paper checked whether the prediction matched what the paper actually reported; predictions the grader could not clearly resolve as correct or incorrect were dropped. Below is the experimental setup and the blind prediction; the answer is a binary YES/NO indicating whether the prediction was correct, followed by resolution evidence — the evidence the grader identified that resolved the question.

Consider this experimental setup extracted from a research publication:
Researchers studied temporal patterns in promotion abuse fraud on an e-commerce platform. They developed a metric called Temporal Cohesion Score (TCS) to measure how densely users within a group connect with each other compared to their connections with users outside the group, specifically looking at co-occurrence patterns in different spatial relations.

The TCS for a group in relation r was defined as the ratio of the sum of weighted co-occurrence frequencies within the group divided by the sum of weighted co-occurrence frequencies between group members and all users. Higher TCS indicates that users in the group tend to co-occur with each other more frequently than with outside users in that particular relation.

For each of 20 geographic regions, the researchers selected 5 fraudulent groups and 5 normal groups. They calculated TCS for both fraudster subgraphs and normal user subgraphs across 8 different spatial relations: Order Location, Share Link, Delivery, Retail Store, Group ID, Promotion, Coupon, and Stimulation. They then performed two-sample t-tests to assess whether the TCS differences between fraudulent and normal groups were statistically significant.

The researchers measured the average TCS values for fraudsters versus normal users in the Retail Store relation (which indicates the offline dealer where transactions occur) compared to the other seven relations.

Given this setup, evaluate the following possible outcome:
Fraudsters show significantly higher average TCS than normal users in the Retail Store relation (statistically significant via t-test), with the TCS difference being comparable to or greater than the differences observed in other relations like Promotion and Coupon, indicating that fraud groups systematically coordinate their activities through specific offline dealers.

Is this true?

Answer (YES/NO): NO